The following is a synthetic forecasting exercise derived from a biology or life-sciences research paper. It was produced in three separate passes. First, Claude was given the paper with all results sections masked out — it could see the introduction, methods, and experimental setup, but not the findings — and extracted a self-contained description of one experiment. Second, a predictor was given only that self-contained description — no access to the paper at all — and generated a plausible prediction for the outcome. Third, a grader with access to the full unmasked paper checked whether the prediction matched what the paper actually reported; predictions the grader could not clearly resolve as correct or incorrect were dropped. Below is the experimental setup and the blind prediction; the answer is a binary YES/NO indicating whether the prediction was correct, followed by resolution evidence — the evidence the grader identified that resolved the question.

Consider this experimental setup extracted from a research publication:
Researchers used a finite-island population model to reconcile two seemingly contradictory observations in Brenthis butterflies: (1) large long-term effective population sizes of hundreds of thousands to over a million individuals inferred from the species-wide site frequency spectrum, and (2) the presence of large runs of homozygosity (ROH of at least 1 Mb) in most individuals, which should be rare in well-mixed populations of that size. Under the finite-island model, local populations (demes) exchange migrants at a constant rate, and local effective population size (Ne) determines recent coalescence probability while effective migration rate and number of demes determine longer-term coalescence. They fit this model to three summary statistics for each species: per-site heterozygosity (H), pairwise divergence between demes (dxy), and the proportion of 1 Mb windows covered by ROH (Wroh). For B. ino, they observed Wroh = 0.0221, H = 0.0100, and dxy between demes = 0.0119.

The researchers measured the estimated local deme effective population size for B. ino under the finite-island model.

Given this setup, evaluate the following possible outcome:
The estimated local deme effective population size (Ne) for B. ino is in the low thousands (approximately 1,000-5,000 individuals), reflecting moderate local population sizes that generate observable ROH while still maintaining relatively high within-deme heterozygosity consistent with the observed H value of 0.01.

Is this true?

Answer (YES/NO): YES